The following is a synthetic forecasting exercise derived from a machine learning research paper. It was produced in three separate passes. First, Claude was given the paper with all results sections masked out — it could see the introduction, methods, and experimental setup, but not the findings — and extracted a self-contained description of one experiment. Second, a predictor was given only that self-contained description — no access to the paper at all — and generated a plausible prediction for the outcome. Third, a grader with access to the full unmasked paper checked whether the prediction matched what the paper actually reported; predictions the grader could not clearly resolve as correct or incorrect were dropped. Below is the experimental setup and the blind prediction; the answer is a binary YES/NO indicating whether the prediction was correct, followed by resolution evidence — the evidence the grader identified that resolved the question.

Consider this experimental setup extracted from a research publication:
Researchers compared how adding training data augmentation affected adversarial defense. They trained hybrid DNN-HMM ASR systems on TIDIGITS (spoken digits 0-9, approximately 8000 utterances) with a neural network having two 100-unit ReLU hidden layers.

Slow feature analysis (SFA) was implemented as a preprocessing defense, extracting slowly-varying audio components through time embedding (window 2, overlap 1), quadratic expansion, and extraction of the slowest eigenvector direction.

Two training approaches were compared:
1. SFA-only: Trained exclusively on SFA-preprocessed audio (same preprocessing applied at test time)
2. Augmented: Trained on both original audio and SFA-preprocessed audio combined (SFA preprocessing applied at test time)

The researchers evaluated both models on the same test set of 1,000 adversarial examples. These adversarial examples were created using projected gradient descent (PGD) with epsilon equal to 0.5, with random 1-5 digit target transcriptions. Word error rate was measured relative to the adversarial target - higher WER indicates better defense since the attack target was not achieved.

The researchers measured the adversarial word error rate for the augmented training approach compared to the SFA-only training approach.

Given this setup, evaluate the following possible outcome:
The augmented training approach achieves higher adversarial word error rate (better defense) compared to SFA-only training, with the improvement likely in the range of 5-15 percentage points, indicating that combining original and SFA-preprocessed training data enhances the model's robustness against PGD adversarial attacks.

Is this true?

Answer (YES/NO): NO